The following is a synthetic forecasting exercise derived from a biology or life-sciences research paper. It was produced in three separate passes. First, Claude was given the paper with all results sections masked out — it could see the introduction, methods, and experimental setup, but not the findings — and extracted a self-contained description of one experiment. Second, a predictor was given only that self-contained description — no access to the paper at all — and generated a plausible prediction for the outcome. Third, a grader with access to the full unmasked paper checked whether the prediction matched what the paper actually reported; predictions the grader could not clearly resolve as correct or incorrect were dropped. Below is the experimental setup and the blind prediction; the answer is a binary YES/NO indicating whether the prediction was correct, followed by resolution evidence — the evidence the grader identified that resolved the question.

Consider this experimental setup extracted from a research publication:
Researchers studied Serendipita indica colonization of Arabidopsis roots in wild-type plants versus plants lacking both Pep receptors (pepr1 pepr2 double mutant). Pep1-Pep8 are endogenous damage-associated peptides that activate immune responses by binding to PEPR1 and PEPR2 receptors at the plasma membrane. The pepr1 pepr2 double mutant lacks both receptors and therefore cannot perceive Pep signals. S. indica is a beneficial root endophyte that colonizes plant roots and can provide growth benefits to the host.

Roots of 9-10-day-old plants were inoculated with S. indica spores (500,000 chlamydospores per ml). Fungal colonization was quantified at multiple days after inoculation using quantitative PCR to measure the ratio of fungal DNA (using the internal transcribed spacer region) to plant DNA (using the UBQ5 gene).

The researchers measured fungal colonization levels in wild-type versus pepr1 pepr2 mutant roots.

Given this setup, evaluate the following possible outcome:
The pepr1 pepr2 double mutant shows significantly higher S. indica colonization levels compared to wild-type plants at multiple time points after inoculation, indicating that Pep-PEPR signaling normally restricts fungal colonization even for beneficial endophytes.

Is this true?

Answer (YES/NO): YES